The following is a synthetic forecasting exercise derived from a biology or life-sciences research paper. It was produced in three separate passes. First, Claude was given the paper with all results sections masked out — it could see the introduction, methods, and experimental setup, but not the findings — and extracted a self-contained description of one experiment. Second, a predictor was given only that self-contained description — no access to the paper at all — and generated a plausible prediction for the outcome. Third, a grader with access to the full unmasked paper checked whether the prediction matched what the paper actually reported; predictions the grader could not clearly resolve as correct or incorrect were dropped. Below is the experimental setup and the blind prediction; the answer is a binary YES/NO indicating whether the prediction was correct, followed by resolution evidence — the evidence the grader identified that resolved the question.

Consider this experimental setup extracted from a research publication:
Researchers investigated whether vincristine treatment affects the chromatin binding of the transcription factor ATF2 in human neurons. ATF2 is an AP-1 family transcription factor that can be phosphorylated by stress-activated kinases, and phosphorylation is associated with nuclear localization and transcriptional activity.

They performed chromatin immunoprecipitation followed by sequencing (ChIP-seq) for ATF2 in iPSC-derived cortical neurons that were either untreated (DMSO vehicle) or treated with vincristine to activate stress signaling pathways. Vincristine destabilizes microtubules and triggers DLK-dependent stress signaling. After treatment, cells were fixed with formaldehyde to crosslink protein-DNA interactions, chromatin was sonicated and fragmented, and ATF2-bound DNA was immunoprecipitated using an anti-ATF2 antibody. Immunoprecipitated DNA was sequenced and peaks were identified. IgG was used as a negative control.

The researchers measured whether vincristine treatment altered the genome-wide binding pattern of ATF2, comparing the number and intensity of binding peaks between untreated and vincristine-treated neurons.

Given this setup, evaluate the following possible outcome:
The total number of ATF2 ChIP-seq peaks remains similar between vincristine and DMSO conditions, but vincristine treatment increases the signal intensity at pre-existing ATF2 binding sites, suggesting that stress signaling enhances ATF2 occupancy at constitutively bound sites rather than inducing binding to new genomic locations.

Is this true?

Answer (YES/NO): NO